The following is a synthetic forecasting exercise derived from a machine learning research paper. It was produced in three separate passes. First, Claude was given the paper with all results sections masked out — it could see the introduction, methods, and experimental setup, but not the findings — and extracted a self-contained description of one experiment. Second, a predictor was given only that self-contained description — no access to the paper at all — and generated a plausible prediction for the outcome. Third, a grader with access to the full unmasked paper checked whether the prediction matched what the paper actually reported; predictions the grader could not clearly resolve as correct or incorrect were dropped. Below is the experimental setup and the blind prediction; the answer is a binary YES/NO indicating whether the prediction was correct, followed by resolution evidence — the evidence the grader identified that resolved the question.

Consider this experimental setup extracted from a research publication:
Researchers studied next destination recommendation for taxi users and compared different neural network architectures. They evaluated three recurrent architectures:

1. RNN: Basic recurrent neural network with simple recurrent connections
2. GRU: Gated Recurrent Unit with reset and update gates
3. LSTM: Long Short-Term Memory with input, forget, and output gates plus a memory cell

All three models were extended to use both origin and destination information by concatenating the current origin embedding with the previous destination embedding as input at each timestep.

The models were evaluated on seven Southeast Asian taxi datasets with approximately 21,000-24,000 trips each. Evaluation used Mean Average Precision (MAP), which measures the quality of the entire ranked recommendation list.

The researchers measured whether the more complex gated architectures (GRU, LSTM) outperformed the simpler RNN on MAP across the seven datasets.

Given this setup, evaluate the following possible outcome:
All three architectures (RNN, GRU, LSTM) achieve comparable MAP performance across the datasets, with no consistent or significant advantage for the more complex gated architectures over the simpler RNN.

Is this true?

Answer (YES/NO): NO